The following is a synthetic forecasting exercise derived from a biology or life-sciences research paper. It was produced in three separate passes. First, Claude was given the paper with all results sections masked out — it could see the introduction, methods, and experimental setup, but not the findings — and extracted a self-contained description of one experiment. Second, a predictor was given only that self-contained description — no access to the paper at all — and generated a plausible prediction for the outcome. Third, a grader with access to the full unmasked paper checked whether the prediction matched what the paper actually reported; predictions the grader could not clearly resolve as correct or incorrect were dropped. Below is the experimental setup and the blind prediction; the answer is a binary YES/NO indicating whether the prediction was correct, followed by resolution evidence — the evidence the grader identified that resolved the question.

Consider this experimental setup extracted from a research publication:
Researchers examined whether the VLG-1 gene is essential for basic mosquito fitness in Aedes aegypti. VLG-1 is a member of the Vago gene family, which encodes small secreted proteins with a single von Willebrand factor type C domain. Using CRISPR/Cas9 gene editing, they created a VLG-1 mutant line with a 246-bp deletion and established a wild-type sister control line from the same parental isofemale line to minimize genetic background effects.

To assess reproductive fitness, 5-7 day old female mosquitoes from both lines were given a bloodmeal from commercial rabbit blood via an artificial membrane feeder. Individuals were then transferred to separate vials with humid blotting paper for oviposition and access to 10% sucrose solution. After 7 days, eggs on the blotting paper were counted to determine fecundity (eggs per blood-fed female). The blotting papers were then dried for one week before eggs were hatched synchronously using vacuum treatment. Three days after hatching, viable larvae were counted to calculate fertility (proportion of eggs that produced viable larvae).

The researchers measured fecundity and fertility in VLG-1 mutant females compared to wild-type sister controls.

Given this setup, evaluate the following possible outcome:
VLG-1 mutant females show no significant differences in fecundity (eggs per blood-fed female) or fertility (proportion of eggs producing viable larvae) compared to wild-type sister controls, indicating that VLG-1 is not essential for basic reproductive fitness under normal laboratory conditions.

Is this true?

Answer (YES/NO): YES